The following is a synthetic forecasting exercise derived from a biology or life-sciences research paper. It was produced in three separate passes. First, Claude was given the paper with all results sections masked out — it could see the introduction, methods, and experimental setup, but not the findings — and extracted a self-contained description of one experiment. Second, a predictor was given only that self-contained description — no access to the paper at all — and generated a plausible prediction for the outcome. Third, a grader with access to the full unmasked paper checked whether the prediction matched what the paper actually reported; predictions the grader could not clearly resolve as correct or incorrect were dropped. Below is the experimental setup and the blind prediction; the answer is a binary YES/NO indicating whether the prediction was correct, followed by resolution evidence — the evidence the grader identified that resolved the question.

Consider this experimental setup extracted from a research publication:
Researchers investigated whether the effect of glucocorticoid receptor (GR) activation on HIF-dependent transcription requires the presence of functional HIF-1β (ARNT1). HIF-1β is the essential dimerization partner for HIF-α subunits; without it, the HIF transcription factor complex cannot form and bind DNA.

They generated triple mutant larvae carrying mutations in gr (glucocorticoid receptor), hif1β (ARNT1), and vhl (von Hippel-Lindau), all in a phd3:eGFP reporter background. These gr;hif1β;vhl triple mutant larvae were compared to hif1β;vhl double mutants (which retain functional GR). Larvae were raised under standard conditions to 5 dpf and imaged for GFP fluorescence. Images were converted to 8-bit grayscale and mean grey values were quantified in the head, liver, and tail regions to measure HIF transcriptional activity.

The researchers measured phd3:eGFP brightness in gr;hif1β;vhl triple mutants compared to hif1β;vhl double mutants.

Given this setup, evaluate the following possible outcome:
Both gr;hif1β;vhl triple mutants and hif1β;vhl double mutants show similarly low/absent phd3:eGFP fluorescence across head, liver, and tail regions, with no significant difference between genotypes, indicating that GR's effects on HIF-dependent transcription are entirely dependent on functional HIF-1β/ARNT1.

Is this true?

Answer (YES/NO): NO